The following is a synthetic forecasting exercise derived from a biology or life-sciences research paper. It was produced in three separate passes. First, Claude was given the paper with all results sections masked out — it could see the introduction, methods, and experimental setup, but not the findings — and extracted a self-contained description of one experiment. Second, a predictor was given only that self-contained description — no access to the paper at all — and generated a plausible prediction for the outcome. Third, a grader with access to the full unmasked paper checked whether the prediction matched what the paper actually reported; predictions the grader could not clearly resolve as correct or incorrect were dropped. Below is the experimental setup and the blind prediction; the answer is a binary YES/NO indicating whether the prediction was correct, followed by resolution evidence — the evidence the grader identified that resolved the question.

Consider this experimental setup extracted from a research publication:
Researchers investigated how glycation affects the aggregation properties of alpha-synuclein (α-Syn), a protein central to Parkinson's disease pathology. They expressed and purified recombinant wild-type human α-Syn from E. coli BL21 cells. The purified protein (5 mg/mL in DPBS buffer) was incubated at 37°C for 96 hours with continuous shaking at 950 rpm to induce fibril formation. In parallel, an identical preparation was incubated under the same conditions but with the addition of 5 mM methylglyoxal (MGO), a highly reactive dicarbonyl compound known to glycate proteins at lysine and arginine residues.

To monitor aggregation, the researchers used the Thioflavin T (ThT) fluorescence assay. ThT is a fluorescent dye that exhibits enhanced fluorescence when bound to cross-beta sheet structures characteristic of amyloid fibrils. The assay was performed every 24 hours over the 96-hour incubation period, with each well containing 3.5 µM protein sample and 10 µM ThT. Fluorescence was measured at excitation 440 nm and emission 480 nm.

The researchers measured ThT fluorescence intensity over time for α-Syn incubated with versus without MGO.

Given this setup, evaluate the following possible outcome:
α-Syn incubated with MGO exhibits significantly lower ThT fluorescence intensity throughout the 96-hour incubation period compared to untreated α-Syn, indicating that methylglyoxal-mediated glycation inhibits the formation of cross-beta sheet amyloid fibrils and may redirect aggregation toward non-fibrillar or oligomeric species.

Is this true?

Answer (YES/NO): YES